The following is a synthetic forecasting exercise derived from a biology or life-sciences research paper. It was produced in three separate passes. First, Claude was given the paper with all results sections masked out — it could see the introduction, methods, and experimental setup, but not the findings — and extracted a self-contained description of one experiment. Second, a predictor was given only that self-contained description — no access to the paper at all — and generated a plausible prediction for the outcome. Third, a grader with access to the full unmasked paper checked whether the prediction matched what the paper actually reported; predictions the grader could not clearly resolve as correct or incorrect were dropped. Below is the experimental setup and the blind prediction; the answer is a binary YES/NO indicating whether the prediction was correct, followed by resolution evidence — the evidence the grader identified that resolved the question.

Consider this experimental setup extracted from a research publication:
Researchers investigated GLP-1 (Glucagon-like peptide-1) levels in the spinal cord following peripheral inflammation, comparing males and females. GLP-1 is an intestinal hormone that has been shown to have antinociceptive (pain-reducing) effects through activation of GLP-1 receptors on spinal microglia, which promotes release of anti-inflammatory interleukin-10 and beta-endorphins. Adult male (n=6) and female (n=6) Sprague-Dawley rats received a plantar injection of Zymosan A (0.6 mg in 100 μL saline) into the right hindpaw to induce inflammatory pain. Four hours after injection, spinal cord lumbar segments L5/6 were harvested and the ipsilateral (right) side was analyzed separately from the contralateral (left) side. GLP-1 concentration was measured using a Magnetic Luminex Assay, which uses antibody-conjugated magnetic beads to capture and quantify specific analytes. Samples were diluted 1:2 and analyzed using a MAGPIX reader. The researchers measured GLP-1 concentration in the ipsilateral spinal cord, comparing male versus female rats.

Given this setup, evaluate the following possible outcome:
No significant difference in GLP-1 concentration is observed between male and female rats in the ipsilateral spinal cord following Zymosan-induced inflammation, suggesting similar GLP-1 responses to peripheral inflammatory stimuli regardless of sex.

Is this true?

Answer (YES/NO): NO